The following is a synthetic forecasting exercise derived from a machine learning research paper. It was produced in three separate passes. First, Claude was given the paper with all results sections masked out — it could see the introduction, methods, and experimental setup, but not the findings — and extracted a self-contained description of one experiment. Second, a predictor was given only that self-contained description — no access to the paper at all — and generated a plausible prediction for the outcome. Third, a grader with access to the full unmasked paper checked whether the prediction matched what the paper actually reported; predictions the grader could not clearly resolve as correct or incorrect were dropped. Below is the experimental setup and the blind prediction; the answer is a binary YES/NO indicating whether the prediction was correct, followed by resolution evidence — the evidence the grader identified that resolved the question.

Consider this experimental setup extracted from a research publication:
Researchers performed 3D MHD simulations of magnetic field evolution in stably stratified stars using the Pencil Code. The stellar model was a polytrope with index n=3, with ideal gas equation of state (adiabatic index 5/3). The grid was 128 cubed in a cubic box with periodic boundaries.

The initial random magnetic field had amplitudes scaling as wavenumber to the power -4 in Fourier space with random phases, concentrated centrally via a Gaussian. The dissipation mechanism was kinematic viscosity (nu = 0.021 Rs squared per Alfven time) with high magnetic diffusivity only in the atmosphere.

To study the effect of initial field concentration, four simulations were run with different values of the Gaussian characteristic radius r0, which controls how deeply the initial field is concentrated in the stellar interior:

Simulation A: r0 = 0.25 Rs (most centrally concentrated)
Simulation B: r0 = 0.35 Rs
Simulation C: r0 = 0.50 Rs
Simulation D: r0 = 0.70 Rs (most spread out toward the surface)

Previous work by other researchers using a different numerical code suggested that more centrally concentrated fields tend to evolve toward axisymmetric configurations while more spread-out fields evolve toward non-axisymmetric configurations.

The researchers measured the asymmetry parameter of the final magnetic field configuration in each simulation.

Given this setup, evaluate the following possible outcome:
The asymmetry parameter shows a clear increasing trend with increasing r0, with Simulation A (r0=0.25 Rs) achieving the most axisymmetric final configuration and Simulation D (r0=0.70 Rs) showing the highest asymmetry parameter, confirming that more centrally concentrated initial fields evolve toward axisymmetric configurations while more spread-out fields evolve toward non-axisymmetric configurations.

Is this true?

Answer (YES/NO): NO